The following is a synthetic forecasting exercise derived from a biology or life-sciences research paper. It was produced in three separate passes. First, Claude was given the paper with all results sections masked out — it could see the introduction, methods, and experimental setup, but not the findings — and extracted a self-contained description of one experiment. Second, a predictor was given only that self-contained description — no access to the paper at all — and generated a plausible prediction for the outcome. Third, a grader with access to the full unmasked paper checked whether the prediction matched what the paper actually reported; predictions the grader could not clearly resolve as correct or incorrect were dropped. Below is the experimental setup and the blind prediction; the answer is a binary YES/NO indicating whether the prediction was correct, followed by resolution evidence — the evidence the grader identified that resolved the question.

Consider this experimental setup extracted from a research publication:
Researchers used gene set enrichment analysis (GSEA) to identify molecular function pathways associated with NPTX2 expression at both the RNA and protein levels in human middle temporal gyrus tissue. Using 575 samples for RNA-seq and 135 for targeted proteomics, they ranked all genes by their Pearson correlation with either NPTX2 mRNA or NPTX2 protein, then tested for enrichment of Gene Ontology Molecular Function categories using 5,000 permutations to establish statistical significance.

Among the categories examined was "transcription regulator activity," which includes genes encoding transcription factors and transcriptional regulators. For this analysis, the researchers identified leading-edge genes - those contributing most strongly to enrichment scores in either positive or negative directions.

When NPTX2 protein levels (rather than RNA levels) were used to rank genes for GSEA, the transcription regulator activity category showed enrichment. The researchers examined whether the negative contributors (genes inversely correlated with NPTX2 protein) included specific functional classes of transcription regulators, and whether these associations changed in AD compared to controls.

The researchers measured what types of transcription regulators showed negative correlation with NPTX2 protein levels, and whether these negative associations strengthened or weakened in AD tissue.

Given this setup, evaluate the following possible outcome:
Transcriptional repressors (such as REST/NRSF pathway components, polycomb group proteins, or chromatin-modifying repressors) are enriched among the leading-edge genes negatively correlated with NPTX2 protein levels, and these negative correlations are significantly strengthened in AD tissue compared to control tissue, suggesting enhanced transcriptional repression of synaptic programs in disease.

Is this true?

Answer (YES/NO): NO